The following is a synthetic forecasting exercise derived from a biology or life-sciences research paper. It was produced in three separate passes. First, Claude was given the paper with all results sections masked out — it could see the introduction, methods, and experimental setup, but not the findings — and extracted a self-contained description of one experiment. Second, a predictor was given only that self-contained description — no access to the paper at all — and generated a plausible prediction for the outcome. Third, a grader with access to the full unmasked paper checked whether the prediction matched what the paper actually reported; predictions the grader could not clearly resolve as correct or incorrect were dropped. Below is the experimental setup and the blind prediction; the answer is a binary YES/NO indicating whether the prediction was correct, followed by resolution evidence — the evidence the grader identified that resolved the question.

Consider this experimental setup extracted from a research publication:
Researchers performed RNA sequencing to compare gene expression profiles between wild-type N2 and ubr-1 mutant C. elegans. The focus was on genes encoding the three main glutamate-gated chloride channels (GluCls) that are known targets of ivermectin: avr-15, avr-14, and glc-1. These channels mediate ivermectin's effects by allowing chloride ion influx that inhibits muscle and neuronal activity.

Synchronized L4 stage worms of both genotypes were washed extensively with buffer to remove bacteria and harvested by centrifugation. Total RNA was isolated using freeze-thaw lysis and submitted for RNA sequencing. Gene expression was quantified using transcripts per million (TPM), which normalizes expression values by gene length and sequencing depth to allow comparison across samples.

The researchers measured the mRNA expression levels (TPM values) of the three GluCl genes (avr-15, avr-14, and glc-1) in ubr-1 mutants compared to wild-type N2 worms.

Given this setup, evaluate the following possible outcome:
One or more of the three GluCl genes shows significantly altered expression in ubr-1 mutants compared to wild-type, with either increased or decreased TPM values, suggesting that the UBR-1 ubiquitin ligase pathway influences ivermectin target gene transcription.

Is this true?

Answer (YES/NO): NO